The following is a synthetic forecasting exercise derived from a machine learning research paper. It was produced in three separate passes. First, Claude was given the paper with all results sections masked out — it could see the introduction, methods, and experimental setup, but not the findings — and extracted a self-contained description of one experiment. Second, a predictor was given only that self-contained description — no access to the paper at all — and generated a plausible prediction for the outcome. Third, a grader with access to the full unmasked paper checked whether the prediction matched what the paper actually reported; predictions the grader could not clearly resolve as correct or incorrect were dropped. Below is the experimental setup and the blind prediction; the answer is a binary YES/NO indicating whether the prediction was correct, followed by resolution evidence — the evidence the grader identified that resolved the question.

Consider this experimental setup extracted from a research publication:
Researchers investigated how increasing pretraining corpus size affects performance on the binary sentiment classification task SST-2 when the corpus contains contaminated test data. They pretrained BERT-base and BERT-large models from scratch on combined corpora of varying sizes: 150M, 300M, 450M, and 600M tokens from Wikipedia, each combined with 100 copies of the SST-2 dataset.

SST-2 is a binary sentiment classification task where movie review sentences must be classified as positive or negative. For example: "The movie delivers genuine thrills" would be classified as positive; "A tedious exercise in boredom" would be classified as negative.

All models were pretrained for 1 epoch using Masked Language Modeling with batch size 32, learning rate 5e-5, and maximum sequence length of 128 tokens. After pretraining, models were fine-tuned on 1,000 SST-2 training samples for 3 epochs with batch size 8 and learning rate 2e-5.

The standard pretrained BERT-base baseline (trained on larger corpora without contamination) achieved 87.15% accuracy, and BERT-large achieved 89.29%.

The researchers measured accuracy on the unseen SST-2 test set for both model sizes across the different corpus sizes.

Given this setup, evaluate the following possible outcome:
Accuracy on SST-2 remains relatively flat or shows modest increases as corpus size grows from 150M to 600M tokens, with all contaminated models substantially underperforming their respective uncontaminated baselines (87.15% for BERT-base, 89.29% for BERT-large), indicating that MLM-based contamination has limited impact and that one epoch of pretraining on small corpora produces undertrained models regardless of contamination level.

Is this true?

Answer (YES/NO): YES